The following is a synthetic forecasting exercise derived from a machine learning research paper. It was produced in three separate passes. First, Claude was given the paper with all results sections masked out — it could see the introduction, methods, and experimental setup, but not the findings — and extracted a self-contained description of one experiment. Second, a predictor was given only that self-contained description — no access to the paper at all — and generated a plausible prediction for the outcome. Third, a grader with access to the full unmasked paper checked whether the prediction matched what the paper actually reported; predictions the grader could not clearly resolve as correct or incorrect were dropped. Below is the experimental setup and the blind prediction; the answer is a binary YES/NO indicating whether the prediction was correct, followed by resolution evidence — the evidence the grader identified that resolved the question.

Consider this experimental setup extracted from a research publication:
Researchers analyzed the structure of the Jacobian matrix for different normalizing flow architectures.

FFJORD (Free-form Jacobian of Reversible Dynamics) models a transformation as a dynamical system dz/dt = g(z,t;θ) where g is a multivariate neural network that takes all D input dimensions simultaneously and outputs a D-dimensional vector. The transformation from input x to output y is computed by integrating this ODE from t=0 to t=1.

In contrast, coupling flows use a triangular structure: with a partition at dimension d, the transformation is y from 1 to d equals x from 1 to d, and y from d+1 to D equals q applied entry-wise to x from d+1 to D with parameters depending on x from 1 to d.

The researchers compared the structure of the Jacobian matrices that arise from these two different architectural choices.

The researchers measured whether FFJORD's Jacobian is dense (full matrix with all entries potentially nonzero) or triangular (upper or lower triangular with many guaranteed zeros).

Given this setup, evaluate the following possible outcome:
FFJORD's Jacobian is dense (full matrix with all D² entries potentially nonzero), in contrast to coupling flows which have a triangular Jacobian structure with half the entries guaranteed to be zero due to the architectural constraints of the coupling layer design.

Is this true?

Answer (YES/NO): YES